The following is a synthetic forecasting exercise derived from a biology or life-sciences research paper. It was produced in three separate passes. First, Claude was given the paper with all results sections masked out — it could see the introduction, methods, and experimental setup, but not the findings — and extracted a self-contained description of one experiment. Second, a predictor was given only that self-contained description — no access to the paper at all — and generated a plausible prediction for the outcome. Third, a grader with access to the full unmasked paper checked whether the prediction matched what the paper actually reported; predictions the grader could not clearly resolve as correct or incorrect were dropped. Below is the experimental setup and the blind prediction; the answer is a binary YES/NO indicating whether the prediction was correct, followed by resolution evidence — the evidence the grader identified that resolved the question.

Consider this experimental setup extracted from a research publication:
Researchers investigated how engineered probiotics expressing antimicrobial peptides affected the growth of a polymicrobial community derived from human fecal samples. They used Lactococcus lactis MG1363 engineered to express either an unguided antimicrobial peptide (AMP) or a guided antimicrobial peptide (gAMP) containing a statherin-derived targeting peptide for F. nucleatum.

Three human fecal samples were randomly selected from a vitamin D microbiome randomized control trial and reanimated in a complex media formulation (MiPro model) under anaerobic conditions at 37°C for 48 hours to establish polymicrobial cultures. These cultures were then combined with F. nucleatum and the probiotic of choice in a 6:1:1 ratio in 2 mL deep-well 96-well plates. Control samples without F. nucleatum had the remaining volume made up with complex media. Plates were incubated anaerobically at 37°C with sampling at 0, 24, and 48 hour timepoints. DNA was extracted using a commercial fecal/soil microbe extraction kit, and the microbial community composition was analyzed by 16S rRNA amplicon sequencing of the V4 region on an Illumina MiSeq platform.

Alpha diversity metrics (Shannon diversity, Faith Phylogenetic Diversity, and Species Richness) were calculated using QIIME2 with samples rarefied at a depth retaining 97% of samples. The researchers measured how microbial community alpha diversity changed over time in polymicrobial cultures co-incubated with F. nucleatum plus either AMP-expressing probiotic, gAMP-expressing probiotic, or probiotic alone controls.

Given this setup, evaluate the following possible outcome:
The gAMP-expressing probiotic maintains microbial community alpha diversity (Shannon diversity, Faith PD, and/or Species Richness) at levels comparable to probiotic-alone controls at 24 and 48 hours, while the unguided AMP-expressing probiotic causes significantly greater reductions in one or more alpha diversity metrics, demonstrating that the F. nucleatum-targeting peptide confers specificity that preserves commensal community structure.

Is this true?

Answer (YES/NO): NO